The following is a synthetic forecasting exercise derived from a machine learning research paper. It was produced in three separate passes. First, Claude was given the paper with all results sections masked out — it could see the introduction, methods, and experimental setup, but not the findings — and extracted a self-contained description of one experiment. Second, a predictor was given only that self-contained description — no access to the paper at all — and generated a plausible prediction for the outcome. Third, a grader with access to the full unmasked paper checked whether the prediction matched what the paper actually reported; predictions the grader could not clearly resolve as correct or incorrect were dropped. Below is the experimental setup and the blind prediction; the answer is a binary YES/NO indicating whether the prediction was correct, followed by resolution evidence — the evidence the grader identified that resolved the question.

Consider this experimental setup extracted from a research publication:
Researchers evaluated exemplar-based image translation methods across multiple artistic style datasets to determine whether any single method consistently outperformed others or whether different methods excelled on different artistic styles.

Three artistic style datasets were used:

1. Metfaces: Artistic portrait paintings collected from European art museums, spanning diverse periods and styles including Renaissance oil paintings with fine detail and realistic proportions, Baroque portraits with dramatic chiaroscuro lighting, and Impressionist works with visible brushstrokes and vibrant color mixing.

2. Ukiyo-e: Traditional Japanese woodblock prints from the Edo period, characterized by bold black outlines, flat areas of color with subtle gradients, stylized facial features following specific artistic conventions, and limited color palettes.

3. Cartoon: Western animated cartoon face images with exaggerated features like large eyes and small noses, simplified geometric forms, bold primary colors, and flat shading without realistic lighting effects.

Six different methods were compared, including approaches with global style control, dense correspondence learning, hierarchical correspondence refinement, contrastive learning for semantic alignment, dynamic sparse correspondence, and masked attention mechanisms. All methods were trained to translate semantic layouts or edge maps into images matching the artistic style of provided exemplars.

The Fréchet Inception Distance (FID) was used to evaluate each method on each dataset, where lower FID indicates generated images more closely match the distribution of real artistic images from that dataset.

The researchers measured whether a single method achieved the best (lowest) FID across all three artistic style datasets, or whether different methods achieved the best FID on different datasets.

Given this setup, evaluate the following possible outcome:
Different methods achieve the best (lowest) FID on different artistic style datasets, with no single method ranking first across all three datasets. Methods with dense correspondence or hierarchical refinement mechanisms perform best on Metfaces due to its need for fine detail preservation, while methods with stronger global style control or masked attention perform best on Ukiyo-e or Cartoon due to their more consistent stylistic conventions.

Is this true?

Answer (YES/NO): YES